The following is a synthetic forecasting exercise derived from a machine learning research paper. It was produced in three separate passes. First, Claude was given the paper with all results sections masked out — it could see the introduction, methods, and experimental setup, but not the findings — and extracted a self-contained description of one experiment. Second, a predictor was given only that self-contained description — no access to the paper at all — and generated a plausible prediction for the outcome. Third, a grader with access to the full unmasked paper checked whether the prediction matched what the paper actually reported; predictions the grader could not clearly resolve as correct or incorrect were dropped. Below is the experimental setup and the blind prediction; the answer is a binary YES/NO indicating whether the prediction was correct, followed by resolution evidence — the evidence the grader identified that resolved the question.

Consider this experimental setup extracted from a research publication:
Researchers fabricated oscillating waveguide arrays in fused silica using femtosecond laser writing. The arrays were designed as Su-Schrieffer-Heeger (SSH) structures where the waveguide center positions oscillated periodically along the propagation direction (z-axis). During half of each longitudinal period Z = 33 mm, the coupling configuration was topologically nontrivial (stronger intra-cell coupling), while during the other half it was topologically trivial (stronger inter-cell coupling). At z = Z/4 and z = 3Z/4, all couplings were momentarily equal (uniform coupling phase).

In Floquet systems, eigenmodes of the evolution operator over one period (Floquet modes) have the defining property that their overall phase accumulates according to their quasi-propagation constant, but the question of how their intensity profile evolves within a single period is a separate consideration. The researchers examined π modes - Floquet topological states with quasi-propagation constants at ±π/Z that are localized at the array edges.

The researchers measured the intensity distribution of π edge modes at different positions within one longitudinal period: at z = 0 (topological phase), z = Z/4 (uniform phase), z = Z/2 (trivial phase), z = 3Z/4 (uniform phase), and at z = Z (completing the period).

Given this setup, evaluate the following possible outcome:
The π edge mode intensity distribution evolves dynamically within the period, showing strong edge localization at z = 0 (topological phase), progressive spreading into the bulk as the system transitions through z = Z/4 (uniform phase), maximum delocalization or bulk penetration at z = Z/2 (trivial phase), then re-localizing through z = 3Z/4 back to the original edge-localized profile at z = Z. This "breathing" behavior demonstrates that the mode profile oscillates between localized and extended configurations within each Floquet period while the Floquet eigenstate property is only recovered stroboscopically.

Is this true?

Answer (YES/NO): NO